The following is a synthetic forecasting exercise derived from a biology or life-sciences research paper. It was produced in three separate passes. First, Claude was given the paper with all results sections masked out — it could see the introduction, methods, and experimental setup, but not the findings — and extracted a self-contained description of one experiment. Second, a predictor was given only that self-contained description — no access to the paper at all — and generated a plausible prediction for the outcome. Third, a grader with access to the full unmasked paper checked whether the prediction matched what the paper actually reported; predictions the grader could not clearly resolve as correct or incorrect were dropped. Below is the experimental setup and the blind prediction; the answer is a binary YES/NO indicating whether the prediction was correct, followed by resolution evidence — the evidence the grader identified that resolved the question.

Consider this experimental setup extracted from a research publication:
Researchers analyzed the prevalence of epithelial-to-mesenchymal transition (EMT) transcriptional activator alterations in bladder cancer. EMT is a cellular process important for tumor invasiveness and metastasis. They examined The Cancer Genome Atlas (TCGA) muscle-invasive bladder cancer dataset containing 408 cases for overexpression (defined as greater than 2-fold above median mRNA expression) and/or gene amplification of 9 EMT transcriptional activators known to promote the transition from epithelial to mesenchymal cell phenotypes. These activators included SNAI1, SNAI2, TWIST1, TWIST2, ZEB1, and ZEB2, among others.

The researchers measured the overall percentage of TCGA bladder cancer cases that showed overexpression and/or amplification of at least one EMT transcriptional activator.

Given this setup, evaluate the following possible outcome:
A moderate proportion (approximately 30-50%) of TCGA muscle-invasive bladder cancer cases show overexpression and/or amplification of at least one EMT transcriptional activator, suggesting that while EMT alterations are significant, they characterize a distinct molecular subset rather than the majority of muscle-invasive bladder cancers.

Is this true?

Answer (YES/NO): YES